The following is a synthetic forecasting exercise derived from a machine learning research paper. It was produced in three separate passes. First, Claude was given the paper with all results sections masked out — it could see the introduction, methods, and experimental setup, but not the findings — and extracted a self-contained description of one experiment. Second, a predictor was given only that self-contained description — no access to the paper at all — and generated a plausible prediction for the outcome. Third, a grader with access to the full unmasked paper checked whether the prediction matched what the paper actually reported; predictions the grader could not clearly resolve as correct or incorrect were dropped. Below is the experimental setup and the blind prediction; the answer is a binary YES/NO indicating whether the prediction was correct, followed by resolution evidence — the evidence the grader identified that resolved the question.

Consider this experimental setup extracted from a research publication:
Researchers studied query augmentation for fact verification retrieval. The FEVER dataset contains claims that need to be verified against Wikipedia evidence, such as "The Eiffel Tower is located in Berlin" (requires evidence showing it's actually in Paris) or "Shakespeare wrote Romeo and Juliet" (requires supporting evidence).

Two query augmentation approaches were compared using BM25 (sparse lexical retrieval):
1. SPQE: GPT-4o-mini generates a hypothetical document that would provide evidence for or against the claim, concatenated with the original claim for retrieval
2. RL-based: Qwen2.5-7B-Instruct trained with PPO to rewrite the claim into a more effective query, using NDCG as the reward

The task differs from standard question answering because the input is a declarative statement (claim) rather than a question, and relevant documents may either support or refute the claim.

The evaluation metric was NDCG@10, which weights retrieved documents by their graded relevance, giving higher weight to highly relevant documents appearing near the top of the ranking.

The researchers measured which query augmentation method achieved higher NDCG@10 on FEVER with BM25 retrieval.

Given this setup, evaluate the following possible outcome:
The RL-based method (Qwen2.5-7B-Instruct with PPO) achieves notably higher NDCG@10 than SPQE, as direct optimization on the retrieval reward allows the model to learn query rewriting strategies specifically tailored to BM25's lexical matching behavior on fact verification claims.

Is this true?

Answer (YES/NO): NO